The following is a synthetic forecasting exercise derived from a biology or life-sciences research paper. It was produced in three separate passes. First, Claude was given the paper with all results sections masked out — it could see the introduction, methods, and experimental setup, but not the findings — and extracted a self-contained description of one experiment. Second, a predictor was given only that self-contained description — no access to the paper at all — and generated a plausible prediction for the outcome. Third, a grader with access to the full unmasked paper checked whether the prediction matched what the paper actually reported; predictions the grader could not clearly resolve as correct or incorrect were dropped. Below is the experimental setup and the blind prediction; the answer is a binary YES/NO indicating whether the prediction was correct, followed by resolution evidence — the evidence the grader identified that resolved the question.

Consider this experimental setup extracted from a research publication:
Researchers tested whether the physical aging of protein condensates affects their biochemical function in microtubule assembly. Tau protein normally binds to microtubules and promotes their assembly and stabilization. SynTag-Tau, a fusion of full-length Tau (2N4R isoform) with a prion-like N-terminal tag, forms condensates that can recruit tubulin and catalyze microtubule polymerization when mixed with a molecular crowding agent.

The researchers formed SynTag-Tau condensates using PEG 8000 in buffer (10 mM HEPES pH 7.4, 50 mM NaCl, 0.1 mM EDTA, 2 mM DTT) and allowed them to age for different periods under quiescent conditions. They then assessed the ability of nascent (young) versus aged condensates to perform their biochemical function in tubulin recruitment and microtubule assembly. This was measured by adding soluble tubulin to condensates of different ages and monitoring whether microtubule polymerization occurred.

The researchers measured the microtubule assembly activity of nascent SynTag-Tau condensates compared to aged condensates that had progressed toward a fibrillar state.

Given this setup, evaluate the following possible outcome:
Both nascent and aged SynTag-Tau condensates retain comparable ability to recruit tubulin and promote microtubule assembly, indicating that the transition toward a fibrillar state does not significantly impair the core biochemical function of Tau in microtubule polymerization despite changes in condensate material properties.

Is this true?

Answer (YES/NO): NO